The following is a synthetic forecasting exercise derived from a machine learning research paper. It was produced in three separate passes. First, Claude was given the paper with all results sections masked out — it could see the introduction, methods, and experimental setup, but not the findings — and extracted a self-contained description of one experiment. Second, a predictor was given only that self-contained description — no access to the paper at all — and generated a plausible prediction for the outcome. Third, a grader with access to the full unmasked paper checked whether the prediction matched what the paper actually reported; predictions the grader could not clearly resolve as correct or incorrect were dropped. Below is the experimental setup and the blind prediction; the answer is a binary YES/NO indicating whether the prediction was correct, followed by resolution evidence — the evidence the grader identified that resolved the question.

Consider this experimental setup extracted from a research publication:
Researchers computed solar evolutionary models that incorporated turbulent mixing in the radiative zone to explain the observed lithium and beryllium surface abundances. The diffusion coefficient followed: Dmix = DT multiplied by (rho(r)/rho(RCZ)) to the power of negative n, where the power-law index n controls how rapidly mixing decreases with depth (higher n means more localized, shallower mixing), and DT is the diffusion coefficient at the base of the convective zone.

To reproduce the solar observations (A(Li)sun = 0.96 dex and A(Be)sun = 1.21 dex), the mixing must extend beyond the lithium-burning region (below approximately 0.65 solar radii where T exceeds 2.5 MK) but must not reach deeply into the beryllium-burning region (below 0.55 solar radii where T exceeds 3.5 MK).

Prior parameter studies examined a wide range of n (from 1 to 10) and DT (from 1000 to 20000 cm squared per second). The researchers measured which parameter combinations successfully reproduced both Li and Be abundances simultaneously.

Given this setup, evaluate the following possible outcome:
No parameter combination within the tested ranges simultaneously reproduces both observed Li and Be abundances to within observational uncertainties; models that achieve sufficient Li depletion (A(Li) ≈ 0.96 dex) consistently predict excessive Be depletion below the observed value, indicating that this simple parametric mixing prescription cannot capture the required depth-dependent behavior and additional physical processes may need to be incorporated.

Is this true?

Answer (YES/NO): NO